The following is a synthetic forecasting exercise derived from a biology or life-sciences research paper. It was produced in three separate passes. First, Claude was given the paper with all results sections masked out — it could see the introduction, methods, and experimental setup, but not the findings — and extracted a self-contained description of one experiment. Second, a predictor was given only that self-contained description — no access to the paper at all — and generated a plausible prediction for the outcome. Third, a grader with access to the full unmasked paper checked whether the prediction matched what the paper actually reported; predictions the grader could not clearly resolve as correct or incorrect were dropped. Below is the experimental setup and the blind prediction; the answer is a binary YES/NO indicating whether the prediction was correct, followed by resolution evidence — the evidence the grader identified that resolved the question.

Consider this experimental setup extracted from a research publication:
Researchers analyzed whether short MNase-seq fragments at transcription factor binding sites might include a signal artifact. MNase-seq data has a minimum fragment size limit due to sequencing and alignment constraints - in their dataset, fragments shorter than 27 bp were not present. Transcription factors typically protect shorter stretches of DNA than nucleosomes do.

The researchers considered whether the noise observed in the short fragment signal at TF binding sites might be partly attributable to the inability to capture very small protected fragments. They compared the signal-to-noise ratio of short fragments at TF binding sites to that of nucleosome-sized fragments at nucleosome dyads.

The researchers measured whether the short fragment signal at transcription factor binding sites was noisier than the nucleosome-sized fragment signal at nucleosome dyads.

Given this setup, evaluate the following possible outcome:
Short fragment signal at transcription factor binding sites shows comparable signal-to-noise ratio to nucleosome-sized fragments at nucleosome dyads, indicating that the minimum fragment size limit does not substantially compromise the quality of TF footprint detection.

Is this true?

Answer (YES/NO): NO